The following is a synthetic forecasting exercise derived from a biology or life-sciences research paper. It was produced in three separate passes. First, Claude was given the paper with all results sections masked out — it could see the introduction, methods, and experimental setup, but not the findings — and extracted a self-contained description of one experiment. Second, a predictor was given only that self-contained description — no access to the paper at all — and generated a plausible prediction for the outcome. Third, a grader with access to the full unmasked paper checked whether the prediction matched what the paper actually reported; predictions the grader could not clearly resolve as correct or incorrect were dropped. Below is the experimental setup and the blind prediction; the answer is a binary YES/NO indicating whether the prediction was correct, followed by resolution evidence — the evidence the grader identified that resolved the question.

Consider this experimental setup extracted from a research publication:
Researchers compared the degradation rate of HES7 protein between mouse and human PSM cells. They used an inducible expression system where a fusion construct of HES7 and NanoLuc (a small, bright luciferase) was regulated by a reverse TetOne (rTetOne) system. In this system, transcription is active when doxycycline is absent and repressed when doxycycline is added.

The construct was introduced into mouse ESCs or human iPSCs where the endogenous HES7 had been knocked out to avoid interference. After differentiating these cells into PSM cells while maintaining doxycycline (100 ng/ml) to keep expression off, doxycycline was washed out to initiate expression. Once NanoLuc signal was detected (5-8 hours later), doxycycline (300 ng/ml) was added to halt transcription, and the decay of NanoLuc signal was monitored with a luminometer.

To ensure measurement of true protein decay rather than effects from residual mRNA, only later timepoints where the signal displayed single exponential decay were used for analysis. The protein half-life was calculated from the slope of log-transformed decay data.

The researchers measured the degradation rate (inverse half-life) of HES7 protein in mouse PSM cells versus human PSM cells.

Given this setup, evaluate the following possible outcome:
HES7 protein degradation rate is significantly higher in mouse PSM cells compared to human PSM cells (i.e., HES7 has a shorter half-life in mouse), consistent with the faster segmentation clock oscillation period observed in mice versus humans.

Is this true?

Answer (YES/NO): YES